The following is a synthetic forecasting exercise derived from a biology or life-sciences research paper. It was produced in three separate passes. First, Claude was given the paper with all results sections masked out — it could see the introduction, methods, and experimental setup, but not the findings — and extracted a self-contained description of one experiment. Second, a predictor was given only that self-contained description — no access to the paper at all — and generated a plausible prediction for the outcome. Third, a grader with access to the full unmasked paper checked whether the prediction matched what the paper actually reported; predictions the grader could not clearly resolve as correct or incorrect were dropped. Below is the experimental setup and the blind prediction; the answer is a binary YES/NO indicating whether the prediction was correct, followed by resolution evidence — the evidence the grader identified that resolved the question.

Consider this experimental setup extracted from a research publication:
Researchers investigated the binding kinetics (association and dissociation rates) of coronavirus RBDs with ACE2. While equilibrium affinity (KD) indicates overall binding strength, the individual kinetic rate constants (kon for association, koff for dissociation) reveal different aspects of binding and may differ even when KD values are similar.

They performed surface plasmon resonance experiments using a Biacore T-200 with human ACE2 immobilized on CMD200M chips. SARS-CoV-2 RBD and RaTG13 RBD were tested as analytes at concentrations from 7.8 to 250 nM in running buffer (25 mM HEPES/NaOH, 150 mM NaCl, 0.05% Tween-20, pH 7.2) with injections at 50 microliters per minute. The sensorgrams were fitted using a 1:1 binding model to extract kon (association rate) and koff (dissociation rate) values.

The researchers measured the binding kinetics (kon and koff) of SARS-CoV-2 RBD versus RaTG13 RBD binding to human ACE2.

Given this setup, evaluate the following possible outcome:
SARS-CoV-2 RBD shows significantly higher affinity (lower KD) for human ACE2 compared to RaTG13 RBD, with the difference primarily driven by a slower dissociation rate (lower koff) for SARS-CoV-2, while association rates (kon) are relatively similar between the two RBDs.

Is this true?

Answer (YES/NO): NO